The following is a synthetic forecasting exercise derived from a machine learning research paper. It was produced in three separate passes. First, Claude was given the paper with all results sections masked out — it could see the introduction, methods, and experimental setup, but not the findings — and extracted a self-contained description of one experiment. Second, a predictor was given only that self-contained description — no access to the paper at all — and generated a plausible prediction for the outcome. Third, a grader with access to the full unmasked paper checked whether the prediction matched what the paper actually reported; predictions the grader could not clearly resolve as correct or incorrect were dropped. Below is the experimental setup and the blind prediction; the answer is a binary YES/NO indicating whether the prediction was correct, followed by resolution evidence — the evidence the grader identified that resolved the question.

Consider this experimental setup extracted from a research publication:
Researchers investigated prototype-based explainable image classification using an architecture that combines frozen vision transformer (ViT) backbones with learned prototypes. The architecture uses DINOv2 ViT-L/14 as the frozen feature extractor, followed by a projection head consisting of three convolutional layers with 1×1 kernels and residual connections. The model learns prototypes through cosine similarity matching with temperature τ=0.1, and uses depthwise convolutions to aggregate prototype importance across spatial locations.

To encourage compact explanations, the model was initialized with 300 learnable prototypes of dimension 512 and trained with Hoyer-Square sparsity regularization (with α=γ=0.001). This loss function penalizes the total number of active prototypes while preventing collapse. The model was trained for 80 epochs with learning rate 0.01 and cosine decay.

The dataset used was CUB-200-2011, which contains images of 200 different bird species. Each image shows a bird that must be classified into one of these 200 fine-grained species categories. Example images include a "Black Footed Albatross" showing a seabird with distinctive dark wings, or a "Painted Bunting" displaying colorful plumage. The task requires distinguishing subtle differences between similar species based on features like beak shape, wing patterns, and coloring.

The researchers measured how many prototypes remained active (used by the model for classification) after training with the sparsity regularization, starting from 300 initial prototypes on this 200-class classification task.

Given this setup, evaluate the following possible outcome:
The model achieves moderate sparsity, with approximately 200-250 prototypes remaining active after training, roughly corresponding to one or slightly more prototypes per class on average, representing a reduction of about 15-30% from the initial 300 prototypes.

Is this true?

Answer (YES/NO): NO